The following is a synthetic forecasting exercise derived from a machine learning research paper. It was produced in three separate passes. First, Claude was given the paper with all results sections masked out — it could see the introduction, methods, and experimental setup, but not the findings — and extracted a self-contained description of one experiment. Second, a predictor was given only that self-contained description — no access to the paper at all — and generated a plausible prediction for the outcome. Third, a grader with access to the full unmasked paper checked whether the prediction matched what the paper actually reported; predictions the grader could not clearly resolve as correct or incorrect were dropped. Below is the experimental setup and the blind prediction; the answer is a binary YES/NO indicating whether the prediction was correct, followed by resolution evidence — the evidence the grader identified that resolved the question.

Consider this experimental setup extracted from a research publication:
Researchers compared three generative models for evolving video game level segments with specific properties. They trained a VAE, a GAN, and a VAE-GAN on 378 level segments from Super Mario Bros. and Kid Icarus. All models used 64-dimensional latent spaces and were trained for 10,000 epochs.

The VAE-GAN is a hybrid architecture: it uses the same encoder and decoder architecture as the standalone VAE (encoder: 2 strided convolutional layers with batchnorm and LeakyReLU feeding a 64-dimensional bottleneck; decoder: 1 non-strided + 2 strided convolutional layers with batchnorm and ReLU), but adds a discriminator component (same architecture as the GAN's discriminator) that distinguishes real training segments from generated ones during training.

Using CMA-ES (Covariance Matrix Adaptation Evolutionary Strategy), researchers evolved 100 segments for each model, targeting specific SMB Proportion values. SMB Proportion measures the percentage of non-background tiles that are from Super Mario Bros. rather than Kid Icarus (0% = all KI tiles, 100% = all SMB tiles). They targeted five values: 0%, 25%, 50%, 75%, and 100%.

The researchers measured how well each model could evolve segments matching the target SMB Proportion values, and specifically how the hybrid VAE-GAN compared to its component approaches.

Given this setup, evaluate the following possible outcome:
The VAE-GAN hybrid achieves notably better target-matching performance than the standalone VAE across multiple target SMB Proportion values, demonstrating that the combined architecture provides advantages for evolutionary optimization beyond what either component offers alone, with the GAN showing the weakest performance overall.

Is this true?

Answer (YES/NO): NO